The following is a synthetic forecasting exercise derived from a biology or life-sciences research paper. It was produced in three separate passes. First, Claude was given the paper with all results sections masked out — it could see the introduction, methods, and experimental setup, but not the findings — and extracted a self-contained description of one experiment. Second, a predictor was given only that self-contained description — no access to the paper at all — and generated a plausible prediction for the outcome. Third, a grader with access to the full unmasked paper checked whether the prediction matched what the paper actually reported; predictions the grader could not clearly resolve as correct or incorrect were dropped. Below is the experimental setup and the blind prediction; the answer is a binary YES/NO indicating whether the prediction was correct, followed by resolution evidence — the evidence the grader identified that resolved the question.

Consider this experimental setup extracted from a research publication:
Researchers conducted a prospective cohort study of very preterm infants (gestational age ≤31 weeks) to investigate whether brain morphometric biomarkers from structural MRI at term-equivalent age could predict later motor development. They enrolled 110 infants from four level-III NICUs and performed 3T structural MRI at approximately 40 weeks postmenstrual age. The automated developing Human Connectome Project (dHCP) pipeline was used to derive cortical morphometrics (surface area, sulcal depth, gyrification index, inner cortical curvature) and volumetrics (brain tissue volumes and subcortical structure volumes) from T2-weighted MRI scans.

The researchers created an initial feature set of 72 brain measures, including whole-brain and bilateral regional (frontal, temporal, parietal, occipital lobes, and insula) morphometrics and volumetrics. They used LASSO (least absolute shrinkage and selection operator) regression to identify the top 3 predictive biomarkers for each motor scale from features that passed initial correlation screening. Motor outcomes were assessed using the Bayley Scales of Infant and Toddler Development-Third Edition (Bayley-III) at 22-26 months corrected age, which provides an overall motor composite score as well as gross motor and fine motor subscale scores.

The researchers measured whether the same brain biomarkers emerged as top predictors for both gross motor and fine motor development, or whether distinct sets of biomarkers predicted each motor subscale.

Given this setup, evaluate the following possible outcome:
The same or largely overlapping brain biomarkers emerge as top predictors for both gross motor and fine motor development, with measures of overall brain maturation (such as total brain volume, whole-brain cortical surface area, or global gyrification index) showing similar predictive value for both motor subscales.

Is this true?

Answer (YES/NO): NO